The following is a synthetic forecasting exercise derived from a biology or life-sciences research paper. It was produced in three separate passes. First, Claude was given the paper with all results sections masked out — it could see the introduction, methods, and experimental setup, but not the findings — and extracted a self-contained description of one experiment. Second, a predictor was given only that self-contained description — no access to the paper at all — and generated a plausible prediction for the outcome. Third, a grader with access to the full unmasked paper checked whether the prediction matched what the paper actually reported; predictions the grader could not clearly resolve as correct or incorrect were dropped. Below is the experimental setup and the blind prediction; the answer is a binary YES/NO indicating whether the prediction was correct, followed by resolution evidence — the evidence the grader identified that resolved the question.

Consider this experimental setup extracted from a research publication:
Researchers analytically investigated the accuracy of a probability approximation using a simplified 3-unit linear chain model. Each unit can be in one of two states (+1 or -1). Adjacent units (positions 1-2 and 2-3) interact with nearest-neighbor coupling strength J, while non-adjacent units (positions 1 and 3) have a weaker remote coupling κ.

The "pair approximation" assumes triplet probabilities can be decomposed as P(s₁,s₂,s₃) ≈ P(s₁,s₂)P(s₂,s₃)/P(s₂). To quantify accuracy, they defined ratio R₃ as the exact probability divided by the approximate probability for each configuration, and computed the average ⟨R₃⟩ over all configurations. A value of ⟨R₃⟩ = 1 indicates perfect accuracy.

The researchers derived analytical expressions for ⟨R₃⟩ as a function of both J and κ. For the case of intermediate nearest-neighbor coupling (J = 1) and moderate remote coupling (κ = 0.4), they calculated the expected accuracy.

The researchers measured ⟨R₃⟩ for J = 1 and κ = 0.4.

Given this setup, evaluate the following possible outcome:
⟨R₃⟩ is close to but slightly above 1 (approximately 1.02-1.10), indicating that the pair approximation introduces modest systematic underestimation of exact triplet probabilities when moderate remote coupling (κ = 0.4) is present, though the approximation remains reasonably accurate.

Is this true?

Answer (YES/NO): NO